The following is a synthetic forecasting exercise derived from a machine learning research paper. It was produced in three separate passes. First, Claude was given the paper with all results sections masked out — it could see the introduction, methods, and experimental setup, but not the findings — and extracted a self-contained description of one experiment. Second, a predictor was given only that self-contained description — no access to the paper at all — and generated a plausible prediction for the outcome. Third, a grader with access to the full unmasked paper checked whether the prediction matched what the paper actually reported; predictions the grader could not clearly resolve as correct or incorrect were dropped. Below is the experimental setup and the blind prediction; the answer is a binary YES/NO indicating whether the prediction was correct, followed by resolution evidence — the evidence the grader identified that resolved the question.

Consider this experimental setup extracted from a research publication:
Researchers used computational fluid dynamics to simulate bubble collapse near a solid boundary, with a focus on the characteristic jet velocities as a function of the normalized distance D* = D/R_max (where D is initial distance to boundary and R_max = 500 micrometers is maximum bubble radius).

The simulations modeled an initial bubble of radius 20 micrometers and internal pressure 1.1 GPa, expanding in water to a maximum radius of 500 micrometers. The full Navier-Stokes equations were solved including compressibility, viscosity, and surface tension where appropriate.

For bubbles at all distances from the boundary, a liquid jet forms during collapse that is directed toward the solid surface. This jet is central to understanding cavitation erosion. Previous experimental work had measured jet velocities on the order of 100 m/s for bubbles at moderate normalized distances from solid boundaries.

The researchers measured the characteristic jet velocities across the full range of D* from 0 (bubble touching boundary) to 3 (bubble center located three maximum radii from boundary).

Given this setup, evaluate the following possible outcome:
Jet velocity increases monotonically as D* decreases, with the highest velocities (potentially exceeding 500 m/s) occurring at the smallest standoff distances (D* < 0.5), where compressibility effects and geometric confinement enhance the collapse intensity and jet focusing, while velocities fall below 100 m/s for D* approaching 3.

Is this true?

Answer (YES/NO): NO